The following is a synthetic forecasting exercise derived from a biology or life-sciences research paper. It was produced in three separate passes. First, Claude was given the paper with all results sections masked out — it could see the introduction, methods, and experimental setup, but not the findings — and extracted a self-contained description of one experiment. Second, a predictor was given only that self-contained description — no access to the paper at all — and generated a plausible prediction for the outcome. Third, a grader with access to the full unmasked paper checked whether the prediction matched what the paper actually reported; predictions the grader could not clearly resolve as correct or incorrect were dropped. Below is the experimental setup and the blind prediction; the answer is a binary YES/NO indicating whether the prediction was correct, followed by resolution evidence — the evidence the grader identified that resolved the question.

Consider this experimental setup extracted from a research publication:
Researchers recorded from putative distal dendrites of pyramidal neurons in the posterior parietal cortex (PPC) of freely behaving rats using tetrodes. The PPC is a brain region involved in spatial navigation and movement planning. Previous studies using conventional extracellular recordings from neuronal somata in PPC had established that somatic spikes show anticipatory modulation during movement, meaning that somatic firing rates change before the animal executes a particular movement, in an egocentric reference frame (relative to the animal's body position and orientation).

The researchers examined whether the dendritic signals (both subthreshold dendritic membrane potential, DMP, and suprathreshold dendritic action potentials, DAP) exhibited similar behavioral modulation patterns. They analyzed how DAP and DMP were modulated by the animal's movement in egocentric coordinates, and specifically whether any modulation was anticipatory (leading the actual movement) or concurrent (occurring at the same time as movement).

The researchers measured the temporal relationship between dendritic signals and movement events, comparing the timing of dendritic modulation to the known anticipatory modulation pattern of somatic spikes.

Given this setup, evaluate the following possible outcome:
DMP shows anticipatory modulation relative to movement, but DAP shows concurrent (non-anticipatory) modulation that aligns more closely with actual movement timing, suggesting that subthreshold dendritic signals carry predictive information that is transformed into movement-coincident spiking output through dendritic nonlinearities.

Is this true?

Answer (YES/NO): NO